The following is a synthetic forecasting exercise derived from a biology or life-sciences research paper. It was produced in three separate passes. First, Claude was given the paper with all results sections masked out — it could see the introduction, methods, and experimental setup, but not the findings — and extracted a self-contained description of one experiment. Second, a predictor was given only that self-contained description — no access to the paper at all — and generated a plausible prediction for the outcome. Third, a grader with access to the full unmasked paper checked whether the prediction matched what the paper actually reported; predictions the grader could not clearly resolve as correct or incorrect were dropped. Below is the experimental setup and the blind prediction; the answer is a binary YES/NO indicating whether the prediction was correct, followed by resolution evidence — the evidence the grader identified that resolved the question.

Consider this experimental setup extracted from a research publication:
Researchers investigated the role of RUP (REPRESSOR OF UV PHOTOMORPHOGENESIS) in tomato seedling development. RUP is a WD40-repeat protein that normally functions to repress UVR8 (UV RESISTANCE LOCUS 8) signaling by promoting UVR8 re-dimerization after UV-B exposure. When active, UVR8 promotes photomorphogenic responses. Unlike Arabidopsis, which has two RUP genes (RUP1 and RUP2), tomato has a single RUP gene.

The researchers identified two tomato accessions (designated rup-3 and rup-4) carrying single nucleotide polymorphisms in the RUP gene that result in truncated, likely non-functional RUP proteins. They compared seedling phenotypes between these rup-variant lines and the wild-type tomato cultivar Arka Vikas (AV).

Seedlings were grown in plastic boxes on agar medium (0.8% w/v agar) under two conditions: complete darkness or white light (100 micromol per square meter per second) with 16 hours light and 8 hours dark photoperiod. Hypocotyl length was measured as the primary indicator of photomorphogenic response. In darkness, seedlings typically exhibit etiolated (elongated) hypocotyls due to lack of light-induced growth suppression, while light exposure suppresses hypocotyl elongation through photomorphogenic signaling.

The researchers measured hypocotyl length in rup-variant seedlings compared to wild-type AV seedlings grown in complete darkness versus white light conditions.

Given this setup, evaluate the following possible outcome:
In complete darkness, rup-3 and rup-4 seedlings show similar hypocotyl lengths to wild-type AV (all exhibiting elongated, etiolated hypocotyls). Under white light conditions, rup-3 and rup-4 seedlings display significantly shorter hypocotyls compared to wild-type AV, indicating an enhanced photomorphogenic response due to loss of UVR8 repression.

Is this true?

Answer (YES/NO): NO